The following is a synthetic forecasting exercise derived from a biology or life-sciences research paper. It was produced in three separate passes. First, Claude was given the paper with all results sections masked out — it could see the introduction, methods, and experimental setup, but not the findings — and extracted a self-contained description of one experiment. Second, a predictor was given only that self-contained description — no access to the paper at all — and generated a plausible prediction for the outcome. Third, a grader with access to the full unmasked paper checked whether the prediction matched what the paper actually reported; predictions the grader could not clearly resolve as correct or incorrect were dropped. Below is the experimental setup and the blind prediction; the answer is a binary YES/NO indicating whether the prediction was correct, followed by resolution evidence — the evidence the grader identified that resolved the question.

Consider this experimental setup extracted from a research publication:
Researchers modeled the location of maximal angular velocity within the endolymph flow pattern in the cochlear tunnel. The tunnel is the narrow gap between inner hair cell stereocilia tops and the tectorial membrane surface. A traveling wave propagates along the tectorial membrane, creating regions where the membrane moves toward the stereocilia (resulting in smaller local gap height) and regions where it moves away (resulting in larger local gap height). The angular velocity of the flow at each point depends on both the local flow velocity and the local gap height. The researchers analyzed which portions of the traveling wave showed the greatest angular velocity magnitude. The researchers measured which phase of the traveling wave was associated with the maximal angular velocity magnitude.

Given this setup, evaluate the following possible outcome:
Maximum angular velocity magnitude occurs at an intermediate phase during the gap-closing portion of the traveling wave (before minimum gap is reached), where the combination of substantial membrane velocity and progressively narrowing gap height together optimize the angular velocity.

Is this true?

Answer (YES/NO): NO